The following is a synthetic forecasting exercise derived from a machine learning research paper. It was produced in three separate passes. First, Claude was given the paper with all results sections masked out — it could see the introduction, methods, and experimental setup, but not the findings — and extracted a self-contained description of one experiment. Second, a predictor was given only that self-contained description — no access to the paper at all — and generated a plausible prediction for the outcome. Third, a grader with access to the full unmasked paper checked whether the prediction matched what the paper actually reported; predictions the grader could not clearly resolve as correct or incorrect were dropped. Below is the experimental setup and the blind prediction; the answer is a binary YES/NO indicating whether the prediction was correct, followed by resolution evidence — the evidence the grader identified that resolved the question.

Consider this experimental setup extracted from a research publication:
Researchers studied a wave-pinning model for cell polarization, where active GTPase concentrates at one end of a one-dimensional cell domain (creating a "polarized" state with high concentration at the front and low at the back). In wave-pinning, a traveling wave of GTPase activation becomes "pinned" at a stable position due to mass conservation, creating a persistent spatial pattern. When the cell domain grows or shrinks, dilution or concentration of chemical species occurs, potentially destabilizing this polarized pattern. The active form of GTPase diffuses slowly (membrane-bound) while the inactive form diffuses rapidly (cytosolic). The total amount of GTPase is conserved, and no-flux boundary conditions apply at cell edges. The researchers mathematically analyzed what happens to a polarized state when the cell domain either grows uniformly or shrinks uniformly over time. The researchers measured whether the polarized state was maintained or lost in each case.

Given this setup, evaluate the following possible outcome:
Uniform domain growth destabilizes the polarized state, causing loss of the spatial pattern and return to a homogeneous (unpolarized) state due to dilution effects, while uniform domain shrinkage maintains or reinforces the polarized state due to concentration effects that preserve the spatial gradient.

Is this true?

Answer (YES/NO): NO